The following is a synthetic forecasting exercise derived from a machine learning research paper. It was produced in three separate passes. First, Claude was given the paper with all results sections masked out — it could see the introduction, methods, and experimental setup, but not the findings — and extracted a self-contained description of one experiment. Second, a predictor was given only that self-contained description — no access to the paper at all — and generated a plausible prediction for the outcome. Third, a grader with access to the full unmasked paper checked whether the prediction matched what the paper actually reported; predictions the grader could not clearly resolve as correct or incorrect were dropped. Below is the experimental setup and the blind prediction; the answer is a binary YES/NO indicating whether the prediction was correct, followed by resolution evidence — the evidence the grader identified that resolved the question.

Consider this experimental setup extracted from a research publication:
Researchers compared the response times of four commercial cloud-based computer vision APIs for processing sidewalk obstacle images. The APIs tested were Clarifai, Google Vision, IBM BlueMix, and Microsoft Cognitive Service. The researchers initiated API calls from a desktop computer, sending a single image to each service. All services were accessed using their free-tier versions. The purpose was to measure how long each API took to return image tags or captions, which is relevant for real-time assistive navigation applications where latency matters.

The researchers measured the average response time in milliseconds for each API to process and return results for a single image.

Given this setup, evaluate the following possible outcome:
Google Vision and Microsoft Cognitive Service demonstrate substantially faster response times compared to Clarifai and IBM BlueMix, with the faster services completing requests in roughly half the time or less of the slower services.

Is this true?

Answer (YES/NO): NO